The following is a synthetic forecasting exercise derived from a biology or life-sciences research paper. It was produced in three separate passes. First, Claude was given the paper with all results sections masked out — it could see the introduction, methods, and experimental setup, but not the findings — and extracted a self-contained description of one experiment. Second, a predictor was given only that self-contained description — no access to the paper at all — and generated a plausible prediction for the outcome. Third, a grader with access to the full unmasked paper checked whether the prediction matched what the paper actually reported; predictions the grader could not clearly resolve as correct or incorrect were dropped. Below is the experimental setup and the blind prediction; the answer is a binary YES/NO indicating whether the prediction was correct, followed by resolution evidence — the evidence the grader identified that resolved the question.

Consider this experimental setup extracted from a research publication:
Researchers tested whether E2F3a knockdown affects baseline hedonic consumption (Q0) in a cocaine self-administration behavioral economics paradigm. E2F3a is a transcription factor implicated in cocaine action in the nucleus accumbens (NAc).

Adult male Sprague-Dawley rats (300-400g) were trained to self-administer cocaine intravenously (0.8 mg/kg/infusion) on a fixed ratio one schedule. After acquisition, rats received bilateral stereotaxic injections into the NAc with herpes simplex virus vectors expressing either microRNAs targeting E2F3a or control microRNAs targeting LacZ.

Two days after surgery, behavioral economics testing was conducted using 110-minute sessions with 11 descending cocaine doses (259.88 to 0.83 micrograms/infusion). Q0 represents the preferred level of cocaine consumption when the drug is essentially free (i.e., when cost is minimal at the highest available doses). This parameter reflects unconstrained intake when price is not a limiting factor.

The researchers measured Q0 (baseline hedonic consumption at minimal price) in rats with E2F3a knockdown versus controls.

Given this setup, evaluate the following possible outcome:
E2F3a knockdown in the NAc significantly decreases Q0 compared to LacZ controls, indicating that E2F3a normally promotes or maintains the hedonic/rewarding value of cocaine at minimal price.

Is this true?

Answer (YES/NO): YES